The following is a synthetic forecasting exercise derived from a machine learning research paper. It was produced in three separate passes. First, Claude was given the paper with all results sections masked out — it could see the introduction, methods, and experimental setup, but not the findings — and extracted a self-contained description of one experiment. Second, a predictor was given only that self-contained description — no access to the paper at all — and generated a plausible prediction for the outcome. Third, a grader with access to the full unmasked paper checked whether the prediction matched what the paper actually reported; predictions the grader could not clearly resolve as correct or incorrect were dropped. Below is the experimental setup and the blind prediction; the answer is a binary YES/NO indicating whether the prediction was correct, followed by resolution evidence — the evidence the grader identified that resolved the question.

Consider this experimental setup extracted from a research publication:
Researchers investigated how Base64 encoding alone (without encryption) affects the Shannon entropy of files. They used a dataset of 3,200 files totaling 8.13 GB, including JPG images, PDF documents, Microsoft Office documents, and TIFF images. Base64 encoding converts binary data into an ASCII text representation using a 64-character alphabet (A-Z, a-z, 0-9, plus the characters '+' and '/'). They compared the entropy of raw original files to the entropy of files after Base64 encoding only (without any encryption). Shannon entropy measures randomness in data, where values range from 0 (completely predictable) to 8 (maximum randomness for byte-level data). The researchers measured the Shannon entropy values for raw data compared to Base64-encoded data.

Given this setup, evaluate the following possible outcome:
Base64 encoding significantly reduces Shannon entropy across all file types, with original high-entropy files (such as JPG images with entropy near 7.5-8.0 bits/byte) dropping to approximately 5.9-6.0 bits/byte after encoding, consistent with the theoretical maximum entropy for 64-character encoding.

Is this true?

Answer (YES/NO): YES